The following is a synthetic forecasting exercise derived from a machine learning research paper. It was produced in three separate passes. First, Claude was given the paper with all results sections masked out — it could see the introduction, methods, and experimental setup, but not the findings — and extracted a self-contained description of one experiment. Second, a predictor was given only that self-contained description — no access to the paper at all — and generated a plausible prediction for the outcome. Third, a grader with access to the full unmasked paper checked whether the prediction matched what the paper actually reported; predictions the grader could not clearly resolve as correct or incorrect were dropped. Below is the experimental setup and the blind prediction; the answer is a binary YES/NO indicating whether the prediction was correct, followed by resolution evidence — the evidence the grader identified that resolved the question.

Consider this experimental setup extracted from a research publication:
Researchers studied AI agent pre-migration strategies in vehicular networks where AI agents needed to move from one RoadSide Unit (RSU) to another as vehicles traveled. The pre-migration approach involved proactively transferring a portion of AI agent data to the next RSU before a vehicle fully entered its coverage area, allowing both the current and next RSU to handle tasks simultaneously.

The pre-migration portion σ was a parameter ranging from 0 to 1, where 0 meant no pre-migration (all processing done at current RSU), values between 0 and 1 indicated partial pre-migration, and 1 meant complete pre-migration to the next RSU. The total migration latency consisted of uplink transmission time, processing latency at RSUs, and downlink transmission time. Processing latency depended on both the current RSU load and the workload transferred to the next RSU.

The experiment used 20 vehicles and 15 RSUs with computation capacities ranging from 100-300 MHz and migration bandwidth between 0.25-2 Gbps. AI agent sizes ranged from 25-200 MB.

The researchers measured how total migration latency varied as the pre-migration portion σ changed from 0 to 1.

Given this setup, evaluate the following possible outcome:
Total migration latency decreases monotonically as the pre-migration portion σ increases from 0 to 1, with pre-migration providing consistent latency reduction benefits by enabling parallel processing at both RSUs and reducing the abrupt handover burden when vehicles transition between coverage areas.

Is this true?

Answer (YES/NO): NO